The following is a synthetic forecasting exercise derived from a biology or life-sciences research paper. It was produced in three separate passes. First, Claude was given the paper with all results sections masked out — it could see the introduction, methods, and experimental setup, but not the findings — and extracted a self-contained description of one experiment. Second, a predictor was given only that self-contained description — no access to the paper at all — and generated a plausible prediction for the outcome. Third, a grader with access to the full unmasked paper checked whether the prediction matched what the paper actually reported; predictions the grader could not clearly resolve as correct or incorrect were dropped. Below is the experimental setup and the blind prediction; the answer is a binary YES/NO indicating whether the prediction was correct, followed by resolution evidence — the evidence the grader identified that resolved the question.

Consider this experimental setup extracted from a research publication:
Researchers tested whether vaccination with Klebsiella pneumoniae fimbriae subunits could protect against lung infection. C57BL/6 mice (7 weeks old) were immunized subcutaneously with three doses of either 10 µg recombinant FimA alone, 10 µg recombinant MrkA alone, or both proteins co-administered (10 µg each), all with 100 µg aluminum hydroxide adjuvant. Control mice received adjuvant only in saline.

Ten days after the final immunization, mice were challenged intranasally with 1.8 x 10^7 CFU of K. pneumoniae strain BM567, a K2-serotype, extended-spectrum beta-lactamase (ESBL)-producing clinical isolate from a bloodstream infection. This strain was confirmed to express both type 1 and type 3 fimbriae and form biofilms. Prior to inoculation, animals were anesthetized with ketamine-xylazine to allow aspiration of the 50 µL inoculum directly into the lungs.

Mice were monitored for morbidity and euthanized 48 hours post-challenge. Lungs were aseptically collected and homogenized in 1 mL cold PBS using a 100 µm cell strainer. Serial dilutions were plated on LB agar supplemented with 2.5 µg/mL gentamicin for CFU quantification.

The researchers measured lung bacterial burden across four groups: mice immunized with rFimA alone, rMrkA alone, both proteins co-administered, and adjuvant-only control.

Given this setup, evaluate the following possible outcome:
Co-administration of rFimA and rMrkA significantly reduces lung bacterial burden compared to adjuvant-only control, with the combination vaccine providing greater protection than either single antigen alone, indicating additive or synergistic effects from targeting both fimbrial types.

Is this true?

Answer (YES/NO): YES